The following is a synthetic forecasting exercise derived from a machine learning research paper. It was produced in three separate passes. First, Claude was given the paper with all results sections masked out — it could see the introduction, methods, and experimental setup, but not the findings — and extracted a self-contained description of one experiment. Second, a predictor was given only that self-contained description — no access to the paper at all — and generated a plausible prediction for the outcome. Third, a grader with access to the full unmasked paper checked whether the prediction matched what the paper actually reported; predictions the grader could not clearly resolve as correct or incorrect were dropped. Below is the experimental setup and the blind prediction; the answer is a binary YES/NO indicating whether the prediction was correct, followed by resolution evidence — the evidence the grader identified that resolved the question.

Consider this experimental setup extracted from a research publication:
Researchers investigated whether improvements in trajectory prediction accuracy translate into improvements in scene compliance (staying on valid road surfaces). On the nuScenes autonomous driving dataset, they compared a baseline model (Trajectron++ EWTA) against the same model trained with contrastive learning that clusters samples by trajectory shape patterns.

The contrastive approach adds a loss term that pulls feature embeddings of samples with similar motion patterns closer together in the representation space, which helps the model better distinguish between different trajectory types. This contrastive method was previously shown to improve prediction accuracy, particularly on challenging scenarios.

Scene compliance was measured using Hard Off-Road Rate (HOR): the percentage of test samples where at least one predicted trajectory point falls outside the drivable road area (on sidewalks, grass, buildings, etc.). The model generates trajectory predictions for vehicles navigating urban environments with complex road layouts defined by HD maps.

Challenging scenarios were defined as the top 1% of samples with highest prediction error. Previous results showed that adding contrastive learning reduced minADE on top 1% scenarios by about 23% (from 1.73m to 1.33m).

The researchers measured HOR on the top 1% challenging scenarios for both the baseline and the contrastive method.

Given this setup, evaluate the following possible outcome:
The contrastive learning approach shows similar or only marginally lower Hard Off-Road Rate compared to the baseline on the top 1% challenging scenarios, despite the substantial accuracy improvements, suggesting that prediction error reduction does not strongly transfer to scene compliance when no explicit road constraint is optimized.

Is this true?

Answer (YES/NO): NO